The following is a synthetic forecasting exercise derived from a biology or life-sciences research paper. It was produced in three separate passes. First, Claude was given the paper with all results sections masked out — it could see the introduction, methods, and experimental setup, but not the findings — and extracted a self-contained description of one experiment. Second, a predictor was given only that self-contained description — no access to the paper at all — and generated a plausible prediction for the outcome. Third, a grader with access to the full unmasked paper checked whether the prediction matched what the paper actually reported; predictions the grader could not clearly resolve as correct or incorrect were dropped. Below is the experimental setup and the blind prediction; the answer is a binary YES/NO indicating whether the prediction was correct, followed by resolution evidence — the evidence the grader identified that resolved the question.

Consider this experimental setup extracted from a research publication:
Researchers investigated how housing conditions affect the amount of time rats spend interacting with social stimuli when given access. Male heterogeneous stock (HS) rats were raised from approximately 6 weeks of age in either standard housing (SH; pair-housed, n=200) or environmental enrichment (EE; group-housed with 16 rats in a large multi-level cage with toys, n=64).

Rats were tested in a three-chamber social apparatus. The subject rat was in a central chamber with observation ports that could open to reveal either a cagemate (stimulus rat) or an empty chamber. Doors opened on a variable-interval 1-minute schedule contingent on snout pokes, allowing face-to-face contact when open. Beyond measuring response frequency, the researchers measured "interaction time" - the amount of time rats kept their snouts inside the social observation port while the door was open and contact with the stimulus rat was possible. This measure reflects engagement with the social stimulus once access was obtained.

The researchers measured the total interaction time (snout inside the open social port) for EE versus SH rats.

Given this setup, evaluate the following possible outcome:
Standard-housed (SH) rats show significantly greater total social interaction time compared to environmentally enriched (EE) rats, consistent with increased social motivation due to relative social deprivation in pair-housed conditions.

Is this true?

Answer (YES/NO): NO